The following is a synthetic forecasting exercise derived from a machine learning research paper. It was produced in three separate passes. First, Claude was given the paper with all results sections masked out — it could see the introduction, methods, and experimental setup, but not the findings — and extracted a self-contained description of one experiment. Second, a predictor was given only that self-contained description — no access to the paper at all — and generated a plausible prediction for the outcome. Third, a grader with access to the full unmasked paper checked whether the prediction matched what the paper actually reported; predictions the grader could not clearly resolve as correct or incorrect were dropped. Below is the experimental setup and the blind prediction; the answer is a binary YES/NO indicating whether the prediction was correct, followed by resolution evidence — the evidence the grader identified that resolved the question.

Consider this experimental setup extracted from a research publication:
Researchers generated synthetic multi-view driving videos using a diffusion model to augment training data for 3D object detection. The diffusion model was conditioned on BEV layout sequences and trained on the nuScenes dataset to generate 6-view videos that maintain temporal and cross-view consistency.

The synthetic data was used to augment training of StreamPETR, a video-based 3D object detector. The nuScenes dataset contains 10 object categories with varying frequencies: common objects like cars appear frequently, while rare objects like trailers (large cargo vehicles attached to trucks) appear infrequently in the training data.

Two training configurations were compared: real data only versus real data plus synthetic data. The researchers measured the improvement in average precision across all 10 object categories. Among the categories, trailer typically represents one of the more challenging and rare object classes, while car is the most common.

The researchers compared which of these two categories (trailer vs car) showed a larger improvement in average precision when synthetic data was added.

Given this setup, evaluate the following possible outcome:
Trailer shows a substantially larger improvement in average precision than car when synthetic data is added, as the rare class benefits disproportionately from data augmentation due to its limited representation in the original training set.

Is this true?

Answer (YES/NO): YES